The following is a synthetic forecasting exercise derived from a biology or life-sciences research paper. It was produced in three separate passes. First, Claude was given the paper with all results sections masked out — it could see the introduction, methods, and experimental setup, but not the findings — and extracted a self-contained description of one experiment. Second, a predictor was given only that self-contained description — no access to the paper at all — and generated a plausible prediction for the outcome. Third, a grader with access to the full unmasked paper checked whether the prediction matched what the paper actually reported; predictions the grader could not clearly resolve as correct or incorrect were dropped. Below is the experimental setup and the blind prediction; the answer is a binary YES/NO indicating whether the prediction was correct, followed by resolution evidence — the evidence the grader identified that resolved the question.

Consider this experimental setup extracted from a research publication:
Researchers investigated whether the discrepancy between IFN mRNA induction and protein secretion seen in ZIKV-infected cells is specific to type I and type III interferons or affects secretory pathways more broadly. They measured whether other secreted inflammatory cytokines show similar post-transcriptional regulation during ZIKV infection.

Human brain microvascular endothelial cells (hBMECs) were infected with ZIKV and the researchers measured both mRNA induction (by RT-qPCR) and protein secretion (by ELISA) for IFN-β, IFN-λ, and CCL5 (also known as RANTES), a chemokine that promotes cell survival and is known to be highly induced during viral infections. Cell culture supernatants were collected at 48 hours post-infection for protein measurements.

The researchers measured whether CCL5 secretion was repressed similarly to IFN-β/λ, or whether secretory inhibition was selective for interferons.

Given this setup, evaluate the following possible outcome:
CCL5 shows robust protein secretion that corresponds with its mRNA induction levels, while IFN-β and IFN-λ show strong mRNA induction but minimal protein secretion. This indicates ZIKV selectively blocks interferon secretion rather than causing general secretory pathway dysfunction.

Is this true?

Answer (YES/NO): YES